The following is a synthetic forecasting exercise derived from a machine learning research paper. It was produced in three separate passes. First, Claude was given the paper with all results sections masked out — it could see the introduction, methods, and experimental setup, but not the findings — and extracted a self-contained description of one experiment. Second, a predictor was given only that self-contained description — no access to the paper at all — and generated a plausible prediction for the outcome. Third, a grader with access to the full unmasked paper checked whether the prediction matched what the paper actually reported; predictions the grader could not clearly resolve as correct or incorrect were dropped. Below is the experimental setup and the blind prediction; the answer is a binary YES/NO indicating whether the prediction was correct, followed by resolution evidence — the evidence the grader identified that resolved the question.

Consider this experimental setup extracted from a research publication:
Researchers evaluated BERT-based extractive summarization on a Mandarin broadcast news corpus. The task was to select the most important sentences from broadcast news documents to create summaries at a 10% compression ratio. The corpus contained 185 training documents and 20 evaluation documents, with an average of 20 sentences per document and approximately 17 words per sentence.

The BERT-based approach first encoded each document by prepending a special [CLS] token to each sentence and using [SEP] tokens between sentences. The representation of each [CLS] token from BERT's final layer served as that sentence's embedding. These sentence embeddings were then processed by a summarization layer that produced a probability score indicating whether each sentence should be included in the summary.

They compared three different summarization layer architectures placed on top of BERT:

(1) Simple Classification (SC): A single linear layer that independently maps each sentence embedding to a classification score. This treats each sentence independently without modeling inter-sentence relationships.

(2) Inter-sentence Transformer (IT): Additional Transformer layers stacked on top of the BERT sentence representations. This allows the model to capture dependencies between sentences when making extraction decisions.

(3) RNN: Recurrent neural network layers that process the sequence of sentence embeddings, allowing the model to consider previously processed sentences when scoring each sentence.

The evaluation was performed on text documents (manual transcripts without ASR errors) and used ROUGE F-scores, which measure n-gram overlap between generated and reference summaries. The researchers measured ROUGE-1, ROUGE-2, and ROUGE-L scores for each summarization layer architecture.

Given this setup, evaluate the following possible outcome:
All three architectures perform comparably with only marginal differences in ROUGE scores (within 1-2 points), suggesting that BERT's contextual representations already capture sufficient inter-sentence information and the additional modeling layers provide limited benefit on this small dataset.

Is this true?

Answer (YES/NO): YES